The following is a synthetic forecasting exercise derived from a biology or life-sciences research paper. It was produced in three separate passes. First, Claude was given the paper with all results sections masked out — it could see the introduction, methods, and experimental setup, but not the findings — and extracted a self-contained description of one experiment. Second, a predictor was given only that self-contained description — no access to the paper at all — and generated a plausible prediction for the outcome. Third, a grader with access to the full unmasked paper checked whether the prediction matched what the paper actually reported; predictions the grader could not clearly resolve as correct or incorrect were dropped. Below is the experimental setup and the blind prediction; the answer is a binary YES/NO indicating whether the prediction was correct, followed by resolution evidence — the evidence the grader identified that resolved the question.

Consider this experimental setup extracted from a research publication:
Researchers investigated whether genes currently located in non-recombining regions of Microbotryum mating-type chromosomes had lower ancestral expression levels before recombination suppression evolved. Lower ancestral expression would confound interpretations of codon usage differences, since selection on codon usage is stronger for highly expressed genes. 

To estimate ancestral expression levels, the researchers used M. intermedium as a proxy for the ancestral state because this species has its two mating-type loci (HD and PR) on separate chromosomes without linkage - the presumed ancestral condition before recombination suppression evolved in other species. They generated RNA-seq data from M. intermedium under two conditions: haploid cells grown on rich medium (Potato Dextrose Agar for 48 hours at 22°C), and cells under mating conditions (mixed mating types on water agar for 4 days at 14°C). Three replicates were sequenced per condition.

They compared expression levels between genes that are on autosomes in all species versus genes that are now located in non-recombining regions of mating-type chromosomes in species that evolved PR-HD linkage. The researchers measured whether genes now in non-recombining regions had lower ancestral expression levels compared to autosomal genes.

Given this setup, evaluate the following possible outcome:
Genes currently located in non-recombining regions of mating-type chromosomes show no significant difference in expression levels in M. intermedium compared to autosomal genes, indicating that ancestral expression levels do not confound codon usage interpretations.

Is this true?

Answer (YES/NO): YES